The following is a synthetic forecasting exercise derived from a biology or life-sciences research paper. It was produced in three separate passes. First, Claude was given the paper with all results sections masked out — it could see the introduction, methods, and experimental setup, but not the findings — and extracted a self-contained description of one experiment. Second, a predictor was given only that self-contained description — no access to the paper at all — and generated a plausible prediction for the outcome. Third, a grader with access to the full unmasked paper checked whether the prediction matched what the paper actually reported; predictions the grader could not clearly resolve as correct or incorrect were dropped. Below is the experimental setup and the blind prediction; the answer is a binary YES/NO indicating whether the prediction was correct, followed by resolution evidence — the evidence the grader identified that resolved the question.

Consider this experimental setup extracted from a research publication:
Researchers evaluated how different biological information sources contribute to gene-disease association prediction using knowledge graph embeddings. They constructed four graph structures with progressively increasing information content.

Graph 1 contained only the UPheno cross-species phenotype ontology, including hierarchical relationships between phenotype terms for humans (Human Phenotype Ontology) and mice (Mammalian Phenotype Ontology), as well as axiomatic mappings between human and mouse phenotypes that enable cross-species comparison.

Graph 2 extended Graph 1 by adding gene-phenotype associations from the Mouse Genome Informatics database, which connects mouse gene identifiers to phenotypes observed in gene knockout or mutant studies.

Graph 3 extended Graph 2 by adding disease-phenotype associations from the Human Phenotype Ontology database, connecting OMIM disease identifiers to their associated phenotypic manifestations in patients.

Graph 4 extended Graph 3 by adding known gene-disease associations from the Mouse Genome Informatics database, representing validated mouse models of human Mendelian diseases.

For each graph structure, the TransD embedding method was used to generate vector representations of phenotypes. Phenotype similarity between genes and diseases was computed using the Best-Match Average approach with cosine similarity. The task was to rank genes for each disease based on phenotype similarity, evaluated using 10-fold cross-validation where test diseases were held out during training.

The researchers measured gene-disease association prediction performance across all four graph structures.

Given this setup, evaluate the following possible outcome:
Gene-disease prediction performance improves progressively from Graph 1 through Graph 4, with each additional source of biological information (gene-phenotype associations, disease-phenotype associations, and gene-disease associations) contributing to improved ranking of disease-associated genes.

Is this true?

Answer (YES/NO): YES